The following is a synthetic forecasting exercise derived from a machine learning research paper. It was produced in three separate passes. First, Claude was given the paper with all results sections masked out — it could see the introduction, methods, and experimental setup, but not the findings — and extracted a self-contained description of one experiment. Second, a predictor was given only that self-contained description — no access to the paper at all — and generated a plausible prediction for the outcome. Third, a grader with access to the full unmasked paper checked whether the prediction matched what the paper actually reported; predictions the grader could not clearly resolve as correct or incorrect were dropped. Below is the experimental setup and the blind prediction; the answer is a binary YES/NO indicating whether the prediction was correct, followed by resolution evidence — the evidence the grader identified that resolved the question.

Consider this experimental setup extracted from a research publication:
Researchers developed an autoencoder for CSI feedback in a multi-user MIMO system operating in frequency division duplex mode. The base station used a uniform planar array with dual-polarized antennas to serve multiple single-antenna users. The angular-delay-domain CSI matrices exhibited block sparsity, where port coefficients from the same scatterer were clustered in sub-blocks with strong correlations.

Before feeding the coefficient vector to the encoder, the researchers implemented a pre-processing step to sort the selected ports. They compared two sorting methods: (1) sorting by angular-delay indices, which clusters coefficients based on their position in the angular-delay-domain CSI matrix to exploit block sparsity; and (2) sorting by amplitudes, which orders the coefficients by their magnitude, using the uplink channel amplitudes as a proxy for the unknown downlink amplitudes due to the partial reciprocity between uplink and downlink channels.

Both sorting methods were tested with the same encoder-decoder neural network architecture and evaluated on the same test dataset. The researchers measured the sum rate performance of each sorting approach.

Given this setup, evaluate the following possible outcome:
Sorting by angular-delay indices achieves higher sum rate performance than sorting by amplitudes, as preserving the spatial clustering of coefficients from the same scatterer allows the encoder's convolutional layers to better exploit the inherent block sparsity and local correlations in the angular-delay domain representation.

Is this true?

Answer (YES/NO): NO